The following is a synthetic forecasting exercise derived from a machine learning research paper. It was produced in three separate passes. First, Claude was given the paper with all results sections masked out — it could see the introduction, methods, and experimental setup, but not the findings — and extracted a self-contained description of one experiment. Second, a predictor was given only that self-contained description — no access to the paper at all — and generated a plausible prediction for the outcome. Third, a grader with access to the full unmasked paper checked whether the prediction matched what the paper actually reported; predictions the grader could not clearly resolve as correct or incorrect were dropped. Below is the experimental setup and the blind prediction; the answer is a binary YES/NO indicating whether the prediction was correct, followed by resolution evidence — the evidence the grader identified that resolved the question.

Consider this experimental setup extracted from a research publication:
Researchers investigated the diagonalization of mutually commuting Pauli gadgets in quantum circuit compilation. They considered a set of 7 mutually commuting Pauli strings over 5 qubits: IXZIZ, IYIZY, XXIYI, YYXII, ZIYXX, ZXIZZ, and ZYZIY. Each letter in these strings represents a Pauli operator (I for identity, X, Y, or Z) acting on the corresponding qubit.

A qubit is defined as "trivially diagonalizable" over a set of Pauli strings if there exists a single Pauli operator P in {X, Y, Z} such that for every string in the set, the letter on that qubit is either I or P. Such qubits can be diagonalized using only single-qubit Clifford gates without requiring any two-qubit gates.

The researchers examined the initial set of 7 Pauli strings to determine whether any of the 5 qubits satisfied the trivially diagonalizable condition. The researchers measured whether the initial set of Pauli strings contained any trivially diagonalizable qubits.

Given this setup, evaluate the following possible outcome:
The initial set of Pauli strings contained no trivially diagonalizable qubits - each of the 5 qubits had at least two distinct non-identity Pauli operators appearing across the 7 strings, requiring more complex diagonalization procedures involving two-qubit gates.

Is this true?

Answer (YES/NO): YES